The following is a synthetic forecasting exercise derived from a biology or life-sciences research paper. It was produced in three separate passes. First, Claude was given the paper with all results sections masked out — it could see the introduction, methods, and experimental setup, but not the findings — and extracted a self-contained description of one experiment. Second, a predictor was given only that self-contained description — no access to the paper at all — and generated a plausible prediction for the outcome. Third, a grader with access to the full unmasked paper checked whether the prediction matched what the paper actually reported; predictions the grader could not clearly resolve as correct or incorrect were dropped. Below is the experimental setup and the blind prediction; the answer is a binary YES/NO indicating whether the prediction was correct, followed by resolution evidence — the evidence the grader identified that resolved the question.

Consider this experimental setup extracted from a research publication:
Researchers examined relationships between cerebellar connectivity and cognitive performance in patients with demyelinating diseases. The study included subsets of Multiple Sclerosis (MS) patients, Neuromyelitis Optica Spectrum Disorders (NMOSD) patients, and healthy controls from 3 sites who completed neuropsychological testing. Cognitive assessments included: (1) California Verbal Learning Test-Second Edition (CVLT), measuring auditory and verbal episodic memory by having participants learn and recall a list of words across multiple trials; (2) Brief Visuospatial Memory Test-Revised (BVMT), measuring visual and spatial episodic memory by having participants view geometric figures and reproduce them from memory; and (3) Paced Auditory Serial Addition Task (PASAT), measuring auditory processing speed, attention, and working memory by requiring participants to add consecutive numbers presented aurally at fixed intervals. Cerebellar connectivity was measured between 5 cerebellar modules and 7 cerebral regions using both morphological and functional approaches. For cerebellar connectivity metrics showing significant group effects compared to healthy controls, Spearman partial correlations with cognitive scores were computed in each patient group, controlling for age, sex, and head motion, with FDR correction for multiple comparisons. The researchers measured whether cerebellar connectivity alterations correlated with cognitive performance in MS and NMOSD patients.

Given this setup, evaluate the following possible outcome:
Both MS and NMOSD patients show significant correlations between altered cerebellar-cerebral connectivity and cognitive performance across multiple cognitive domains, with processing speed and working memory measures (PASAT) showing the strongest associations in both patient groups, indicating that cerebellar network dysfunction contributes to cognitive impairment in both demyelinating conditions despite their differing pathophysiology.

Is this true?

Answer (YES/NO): NO